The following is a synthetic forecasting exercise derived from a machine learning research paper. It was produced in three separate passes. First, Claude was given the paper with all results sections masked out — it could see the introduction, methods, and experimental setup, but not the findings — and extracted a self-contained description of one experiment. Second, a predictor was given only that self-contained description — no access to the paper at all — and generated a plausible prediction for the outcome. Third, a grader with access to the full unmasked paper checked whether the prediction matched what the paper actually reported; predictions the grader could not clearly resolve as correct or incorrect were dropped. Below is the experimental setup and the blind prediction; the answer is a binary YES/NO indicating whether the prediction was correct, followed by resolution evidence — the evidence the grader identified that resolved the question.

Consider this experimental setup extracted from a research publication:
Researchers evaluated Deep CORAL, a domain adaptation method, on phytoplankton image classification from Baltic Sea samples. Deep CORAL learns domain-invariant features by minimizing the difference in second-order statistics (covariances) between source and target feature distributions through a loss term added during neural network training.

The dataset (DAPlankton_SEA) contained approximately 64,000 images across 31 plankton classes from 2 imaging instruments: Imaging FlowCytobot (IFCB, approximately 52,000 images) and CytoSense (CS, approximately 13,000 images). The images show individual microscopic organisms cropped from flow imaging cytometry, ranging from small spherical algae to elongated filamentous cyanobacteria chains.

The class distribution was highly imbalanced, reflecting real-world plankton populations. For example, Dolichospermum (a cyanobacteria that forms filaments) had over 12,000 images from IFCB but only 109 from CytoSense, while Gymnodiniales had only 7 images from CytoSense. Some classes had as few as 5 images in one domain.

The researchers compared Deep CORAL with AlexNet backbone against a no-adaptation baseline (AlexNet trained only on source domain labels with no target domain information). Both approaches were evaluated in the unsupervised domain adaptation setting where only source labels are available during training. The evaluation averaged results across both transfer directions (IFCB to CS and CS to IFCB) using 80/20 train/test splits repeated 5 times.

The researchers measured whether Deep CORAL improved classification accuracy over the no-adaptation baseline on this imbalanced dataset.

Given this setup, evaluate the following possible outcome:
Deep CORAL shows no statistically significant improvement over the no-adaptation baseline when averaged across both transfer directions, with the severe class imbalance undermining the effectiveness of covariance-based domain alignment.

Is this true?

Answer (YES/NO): YES